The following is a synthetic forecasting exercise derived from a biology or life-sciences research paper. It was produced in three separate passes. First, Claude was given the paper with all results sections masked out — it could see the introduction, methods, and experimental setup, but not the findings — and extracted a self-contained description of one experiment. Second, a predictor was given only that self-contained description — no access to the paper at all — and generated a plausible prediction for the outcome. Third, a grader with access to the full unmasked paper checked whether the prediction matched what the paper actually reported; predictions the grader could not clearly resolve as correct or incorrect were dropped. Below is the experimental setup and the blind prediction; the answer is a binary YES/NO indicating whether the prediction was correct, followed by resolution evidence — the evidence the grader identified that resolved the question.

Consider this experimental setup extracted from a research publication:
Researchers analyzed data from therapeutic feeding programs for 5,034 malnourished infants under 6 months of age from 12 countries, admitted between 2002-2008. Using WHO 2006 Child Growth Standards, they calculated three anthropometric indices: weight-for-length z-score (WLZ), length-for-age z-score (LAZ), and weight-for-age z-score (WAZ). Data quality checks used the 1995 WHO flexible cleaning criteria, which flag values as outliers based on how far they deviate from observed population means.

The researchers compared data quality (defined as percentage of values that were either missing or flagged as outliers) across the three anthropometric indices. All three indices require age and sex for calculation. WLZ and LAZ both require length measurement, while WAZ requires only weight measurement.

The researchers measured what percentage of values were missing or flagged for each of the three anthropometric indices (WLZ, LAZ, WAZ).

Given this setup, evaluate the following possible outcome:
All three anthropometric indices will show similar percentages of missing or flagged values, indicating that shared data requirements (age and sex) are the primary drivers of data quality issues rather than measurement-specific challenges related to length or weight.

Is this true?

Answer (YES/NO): NO